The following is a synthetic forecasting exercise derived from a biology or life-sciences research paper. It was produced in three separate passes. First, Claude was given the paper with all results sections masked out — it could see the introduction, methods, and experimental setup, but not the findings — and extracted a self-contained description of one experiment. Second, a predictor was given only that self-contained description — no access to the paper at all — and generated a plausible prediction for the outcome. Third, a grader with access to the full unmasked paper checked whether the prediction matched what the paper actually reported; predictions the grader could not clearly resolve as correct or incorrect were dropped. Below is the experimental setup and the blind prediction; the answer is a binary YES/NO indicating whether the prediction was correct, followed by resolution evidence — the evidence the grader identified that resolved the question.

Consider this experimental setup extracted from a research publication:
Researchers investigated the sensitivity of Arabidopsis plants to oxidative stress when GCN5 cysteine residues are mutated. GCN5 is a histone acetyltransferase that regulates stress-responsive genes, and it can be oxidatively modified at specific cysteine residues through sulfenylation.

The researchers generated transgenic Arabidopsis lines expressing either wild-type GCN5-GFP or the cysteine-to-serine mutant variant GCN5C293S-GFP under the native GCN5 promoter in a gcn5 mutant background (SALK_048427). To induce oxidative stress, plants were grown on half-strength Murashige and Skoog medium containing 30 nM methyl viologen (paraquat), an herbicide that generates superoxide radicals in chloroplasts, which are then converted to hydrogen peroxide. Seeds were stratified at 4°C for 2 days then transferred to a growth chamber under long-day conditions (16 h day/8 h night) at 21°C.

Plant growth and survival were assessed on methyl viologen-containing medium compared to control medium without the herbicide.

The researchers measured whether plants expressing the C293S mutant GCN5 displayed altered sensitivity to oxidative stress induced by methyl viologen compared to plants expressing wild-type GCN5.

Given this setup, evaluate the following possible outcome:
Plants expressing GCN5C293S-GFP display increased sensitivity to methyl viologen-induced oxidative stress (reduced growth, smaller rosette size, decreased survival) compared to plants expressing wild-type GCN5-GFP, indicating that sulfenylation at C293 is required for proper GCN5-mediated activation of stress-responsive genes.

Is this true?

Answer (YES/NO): NO